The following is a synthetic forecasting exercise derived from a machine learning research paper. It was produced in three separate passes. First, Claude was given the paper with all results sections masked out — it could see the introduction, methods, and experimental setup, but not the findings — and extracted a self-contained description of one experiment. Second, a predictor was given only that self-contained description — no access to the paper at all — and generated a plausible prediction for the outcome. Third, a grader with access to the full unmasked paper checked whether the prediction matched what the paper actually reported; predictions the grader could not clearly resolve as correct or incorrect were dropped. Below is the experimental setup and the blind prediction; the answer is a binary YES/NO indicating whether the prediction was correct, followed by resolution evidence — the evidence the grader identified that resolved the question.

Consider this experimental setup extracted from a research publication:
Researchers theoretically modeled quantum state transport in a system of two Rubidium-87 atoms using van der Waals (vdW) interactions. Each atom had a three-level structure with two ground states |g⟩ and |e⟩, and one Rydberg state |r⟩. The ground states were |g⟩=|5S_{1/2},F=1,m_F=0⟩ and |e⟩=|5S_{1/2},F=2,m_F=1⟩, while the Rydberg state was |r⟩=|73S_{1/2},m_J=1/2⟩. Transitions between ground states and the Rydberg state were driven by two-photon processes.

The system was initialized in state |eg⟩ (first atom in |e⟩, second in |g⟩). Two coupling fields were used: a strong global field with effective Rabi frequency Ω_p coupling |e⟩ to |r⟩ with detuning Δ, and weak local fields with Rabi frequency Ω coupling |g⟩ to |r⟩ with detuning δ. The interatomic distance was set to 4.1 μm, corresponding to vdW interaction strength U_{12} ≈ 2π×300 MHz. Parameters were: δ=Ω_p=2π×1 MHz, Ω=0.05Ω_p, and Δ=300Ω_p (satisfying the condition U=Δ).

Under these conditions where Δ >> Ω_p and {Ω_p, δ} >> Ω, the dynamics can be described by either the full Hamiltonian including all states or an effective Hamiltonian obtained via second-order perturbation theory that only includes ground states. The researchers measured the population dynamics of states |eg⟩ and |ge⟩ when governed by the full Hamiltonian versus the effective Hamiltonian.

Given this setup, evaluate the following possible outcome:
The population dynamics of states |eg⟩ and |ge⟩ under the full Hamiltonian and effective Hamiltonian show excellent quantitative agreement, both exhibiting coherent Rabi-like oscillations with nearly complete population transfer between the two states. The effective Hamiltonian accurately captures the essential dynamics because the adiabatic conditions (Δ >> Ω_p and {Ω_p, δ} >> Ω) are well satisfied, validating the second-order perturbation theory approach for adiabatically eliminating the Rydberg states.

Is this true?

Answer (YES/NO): YES